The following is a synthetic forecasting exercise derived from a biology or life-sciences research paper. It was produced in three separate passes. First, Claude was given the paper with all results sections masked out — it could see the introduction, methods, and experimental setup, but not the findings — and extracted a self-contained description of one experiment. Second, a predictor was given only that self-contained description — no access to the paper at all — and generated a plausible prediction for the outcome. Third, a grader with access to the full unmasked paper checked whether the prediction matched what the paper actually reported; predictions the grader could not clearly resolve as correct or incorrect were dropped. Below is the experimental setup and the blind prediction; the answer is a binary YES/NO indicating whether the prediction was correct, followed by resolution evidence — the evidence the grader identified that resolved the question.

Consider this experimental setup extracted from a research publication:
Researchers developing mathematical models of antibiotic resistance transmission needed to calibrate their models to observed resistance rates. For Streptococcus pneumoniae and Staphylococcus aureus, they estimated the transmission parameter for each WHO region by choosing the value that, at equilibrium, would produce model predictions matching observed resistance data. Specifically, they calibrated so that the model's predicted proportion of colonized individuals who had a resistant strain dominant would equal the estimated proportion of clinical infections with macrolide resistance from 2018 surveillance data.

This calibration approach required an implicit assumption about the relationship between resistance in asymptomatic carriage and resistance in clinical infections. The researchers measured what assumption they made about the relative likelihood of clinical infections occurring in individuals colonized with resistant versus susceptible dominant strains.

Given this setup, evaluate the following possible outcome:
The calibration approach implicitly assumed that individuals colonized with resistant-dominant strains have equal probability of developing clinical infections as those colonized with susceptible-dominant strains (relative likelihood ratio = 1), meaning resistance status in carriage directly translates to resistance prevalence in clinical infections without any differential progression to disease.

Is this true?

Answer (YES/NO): YES